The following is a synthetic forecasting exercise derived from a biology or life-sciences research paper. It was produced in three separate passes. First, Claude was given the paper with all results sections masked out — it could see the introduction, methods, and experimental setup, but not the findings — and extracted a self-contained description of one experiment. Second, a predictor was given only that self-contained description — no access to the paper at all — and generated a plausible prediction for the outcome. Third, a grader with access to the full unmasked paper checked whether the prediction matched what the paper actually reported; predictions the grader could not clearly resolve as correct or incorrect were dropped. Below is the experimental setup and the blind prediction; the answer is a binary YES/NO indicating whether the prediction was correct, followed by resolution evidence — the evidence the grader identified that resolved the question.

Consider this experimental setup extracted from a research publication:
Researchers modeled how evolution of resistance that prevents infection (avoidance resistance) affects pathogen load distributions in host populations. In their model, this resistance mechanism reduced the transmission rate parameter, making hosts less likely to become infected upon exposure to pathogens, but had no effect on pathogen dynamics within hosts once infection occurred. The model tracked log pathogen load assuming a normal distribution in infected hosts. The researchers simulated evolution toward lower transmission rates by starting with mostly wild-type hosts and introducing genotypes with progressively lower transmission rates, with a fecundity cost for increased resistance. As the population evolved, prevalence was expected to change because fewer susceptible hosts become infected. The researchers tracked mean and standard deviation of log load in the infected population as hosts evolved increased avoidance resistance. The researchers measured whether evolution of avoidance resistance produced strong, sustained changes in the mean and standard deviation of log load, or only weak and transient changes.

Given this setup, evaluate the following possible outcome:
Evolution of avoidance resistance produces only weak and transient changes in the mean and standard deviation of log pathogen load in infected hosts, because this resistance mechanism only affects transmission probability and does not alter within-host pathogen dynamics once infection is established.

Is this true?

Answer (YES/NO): YES